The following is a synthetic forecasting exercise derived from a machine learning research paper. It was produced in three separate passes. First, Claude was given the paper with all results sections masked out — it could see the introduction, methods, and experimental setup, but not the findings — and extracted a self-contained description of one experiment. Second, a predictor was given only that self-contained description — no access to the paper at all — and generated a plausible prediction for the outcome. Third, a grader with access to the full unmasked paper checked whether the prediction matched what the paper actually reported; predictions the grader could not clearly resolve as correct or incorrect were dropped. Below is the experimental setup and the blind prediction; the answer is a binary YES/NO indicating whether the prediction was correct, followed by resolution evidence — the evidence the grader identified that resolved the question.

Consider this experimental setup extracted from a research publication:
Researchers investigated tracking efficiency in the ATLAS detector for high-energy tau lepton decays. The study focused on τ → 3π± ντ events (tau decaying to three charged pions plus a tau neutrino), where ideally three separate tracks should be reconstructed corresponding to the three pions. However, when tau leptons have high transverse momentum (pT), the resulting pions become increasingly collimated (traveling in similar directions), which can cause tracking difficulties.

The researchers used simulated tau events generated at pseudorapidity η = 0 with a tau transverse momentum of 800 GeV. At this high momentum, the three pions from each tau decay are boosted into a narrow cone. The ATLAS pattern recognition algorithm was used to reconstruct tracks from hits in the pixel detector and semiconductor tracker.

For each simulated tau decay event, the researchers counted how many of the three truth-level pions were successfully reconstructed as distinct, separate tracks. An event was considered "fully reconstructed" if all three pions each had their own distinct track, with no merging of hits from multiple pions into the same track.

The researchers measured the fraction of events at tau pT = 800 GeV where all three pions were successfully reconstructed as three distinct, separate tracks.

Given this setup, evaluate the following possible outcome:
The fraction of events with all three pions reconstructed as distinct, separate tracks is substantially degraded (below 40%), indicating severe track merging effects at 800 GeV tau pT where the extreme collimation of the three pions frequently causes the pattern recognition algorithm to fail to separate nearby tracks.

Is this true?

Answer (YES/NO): NO